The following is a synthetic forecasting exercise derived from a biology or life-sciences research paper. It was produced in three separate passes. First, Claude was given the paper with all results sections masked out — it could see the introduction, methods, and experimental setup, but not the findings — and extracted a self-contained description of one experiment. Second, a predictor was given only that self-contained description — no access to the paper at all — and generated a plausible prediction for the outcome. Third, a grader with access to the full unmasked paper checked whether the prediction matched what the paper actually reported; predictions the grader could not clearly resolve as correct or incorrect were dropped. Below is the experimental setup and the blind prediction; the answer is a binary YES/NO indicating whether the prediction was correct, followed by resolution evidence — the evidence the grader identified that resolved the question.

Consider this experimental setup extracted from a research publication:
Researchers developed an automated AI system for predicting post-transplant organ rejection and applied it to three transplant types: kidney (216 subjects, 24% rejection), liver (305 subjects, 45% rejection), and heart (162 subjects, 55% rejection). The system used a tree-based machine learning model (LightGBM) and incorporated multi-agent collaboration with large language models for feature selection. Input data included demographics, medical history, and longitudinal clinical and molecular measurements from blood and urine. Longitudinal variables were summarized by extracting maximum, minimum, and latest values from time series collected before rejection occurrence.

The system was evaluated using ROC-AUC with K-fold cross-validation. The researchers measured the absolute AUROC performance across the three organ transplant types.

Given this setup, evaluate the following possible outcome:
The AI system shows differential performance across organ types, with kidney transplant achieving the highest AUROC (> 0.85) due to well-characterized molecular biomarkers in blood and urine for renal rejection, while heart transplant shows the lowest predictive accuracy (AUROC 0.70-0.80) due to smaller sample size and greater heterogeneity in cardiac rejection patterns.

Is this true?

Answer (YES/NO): NO